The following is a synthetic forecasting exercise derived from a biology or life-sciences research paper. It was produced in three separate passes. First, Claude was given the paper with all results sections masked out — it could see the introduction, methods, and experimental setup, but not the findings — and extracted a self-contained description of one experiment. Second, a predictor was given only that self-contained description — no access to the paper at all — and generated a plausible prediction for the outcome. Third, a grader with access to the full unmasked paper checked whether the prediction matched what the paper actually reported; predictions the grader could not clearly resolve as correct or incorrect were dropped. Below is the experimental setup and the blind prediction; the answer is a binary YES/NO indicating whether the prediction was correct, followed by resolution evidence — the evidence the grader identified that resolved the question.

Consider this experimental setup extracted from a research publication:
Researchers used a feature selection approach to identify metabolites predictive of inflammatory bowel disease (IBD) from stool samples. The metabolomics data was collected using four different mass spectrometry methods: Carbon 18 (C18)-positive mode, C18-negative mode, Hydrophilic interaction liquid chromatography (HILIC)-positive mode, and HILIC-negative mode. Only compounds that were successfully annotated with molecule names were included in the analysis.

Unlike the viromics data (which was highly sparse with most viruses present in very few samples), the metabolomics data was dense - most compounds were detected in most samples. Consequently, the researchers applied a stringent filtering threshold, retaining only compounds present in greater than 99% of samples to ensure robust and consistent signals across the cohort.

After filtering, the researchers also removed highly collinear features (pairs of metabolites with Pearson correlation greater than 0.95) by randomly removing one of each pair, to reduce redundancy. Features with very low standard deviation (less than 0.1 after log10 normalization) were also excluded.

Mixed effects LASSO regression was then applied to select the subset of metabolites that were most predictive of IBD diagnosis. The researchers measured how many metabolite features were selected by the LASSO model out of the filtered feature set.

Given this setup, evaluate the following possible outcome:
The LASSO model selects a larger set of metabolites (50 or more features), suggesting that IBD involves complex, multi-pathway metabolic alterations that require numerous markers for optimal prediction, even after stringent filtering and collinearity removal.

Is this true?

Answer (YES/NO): NO